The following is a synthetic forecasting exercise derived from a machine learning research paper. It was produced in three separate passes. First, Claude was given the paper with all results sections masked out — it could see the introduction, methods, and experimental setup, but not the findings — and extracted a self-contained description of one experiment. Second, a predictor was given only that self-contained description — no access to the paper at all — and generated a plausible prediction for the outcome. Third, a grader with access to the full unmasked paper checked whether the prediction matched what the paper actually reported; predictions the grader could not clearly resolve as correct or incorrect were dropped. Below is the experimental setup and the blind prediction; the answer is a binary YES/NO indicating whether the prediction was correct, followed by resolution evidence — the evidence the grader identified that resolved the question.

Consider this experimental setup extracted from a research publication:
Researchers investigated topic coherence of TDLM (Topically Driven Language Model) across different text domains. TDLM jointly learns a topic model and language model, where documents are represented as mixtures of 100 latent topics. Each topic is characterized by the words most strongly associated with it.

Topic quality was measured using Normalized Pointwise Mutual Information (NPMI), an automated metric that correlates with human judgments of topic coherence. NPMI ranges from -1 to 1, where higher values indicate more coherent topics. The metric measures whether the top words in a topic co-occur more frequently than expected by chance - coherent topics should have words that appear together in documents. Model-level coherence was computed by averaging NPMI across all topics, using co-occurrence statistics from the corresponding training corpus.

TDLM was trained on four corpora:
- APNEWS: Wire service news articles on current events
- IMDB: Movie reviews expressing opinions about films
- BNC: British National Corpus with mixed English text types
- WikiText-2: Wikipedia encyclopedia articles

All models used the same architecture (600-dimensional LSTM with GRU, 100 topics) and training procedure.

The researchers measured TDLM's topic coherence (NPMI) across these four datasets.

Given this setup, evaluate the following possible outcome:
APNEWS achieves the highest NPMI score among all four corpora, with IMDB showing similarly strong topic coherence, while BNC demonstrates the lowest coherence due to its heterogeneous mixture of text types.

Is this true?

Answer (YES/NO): NO